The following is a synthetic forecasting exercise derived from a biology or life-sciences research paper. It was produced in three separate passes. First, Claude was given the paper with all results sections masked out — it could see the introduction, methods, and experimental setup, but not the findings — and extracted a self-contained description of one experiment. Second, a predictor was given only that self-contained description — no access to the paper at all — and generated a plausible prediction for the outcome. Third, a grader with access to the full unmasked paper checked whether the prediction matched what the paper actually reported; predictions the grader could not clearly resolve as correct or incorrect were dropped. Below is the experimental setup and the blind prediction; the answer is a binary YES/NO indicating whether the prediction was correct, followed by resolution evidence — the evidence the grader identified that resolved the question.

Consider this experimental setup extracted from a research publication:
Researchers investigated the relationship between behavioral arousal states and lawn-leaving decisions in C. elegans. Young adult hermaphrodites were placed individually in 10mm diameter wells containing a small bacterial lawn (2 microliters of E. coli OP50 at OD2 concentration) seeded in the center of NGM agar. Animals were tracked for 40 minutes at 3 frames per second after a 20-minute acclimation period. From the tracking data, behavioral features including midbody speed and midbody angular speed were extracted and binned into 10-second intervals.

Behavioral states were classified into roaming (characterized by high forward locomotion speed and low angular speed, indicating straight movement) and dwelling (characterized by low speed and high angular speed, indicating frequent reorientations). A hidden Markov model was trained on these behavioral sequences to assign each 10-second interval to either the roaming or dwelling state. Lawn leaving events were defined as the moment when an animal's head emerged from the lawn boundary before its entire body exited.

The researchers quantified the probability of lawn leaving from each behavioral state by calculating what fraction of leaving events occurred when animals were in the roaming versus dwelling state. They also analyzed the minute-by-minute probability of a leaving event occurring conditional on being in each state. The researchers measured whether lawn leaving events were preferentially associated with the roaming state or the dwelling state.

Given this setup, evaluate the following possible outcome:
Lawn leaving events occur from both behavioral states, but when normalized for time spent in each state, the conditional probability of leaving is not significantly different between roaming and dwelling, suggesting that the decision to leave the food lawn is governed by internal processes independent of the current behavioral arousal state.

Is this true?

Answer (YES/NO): NO